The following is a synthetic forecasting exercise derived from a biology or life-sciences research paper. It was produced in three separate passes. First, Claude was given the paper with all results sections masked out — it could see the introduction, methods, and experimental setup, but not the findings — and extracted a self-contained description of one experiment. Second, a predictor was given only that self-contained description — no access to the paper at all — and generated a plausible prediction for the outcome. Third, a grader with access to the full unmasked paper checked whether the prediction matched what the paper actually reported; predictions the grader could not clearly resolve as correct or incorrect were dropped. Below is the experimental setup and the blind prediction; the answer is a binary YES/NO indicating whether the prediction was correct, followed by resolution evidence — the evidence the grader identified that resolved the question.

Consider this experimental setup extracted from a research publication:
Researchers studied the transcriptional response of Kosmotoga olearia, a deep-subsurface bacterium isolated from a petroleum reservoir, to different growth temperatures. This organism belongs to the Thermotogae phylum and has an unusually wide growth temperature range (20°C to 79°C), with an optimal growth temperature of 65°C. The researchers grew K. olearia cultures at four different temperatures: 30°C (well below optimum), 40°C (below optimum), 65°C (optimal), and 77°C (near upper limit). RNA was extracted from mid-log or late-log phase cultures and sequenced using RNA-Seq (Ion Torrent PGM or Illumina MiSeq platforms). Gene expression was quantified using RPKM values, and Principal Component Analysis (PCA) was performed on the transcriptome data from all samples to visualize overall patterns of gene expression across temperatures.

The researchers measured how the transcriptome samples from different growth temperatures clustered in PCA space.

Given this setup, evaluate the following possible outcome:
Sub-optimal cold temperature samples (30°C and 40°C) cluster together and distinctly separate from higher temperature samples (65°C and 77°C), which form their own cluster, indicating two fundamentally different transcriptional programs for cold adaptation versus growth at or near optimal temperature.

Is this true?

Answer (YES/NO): NO